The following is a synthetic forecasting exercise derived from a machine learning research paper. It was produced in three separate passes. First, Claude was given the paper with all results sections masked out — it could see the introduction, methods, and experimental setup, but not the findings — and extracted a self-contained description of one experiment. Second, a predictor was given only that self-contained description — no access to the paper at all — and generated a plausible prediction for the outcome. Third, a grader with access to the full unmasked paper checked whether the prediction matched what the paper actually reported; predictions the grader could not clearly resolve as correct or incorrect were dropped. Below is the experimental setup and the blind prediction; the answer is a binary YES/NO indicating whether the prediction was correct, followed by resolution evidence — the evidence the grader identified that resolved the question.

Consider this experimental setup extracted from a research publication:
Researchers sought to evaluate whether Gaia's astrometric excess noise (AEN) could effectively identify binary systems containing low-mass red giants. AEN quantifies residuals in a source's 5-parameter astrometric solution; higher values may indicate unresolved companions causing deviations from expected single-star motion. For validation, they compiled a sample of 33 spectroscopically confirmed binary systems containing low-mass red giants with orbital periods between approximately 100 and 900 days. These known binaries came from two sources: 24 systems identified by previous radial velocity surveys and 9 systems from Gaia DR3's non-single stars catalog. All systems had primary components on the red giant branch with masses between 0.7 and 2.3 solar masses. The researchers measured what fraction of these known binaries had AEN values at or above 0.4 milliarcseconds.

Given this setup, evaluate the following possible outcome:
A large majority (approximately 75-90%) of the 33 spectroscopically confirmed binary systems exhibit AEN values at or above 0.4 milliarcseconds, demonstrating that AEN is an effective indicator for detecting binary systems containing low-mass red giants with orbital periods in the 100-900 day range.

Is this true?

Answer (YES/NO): NO